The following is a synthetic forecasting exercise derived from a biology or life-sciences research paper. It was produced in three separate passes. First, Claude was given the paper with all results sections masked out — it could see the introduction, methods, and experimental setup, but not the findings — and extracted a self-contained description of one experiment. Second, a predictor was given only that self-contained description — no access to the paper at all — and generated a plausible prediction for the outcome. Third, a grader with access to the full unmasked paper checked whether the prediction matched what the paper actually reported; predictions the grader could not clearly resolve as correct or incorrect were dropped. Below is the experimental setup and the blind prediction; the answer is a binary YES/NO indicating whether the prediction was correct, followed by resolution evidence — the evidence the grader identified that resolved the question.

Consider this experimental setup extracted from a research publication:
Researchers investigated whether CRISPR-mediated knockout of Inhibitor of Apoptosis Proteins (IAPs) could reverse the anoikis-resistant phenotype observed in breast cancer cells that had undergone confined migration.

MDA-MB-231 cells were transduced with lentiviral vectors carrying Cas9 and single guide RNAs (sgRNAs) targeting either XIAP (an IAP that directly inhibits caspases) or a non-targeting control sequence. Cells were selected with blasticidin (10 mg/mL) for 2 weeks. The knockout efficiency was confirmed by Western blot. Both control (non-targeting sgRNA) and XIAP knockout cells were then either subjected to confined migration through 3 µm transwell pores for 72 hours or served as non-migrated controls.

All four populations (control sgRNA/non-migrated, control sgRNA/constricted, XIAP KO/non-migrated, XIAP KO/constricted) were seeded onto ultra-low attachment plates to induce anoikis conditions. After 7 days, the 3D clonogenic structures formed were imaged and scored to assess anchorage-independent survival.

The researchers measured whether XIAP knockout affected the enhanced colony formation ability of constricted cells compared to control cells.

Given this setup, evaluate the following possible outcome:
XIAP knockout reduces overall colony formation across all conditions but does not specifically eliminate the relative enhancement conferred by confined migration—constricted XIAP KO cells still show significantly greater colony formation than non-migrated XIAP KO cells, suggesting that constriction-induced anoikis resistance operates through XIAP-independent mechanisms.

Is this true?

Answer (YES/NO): NO